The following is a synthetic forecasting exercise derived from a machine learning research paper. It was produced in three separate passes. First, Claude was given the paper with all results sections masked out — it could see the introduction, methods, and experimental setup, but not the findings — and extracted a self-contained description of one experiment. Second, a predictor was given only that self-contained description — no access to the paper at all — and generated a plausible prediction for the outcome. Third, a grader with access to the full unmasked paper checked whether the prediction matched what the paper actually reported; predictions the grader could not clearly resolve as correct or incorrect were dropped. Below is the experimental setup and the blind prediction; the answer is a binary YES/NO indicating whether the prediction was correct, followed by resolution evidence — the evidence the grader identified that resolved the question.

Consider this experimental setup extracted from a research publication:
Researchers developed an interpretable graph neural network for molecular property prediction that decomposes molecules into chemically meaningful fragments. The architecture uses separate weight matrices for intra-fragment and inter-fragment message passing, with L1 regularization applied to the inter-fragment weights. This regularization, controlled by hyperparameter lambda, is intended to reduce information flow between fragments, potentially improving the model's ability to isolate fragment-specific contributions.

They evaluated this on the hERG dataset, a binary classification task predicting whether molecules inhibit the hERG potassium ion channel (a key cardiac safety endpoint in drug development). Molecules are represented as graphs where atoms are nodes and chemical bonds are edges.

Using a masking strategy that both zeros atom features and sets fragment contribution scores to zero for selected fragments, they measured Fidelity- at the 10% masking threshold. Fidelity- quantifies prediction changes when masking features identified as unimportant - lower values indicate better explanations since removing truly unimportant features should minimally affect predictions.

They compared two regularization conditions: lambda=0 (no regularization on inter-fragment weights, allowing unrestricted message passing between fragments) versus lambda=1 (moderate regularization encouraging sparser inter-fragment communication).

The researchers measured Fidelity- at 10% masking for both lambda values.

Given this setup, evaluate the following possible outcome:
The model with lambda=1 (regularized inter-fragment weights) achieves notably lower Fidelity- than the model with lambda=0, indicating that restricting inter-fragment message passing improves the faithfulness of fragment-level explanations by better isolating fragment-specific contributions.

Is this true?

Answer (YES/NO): YES